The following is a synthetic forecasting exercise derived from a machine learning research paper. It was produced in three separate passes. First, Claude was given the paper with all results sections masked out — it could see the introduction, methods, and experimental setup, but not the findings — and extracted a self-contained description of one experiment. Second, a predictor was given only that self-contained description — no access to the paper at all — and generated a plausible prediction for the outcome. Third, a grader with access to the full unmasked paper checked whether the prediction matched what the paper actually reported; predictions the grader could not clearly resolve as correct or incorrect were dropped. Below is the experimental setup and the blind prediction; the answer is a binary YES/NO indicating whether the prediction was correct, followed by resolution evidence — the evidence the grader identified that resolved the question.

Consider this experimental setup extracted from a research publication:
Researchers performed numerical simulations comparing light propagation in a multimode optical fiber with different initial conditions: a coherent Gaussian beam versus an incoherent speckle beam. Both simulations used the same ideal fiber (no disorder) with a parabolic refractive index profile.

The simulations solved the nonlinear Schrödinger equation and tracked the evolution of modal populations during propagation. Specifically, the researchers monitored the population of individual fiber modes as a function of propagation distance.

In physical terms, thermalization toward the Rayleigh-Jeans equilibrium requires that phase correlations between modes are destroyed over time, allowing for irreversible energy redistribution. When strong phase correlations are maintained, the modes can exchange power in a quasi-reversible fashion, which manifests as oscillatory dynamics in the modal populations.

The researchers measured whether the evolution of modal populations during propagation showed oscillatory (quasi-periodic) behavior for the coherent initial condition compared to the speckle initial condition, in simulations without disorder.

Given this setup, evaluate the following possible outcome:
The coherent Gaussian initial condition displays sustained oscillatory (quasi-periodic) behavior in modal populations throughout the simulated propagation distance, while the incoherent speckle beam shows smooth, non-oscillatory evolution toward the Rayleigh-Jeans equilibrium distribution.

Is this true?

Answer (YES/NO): NO